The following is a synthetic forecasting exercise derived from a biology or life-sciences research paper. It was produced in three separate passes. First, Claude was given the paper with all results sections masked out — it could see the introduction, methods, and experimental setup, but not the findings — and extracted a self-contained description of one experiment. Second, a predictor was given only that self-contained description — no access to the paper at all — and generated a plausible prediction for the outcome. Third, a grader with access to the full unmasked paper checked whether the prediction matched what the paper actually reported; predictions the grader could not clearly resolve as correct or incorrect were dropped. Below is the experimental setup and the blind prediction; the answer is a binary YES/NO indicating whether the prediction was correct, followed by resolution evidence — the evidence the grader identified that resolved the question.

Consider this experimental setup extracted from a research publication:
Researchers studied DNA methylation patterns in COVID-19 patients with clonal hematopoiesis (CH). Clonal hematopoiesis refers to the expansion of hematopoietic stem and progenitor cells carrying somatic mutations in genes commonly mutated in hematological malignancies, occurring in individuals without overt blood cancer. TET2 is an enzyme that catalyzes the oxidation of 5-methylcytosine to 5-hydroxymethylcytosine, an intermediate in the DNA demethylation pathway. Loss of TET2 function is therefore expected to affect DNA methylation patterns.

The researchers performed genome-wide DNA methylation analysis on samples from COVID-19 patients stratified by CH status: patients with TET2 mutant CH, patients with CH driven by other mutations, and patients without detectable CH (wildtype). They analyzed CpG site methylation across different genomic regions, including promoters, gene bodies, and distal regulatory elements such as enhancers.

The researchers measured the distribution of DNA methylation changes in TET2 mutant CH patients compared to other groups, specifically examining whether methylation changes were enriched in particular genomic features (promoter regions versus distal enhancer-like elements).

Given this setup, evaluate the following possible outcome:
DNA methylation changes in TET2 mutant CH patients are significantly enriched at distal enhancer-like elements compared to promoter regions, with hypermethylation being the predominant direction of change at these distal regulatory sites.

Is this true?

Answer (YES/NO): YES